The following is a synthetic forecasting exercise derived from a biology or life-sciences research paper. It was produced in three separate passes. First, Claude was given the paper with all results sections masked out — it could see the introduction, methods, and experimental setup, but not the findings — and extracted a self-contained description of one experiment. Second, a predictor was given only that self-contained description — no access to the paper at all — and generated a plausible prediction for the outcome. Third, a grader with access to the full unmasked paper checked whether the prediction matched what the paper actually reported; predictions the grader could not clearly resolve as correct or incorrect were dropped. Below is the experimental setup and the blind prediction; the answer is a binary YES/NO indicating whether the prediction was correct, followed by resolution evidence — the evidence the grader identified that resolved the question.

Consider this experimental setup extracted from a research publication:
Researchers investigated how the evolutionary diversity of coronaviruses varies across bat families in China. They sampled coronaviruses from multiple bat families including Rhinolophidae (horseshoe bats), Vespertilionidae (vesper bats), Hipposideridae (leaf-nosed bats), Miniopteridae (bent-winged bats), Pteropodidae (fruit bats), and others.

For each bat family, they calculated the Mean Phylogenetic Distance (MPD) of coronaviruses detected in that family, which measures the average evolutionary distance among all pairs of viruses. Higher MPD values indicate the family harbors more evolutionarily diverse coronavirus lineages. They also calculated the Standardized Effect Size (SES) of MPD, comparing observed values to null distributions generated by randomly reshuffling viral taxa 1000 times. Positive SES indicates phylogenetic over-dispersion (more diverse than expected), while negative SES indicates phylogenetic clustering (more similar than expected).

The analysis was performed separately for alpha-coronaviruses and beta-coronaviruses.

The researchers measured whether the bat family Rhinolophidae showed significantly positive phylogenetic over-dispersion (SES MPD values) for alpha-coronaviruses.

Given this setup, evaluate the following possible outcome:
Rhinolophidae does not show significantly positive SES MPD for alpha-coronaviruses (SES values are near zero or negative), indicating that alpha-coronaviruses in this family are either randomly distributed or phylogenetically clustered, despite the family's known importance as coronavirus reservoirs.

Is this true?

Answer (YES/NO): YES